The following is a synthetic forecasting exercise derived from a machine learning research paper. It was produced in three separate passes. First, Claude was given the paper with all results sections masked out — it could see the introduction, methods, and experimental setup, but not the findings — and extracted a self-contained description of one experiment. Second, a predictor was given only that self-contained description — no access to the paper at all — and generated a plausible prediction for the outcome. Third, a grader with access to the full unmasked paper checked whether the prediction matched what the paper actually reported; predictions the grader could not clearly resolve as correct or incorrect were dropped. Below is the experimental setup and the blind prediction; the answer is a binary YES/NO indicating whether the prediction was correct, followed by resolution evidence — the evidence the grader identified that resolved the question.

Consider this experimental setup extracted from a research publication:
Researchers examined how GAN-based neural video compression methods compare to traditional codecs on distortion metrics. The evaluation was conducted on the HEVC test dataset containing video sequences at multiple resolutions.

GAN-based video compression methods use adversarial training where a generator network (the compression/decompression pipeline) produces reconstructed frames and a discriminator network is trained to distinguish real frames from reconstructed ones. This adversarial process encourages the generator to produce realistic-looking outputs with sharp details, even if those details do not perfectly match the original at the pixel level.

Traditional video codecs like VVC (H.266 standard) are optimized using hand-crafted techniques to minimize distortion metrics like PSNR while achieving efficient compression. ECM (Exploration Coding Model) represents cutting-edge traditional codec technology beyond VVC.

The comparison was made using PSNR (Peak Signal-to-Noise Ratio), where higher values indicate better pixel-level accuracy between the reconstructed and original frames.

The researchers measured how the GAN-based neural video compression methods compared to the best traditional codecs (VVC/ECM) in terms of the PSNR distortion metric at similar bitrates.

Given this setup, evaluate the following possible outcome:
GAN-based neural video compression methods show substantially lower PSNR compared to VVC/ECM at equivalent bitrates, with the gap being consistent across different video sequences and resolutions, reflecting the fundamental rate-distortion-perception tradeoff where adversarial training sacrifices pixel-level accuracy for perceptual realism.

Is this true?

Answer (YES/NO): YES